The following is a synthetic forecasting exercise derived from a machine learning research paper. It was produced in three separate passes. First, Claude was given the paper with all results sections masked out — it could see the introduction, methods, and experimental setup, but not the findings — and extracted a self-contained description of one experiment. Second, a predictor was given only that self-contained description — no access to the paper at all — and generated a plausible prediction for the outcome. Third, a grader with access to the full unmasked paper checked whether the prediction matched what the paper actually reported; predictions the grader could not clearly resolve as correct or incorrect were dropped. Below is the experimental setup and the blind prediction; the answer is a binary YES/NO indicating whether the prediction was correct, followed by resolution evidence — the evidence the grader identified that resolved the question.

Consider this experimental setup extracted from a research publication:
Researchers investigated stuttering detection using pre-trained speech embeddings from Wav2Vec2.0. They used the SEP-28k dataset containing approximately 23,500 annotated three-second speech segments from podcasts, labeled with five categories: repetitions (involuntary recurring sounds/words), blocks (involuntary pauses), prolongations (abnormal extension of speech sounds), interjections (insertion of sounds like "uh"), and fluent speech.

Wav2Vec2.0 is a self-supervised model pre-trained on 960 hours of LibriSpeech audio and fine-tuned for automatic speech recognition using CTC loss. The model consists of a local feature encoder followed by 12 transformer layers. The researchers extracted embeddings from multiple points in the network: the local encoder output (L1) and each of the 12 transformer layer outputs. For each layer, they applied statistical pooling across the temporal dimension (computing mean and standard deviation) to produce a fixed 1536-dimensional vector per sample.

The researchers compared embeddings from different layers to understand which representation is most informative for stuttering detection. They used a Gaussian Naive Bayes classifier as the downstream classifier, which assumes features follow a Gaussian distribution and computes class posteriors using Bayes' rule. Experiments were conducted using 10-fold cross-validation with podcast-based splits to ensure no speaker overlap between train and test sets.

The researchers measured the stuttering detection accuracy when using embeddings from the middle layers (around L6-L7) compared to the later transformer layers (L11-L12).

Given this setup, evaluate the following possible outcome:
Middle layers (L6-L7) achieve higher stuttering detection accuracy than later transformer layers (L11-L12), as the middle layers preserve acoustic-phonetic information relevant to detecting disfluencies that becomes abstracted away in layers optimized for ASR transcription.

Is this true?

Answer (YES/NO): NO